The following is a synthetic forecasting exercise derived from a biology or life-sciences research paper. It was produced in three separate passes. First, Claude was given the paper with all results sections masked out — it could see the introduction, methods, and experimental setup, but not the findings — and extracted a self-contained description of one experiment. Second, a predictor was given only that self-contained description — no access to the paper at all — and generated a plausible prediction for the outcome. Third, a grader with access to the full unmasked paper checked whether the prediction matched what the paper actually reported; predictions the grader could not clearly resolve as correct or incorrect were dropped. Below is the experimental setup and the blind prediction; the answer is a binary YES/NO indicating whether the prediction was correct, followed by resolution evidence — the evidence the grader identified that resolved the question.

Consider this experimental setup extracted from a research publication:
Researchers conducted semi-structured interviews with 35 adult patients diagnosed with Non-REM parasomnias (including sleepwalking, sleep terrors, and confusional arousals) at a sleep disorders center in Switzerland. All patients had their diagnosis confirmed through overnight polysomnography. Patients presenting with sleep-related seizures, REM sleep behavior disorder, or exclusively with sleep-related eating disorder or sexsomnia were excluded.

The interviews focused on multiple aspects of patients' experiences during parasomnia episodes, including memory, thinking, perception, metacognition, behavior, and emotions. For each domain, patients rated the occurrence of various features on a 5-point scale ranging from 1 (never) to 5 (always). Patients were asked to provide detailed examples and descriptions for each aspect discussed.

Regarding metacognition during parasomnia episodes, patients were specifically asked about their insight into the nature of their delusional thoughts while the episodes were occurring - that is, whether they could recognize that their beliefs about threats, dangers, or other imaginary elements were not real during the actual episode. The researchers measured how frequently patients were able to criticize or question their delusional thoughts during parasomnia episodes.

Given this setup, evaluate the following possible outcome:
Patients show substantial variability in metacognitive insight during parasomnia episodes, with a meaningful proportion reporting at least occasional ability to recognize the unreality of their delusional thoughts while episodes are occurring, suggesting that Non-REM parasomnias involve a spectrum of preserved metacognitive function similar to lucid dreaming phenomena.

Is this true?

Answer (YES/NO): NO